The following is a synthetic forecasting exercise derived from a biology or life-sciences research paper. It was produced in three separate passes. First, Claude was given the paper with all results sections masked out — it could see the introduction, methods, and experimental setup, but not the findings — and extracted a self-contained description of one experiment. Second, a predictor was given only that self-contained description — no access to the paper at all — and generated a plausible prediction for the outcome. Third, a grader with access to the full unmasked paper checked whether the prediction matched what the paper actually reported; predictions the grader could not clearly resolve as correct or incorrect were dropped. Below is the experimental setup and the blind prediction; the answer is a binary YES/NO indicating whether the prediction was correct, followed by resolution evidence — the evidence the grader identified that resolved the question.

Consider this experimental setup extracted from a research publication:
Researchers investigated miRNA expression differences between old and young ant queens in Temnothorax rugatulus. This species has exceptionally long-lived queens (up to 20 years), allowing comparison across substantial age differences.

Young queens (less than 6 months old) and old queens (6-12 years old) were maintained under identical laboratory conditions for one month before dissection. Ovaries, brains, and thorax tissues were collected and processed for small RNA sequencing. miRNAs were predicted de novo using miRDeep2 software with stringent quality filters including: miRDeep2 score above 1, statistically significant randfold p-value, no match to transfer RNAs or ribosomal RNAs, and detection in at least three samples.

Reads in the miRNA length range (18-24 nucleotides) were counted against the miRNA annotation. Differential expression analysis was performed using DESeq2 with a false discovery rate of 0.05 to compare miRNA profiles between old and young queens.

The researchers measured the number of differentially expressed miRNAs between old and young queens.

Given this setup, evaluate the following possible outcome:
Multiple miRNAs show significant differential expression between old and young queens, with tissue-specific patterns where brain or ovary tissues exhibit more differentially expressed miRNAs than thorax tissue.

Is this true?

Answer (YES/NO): NO